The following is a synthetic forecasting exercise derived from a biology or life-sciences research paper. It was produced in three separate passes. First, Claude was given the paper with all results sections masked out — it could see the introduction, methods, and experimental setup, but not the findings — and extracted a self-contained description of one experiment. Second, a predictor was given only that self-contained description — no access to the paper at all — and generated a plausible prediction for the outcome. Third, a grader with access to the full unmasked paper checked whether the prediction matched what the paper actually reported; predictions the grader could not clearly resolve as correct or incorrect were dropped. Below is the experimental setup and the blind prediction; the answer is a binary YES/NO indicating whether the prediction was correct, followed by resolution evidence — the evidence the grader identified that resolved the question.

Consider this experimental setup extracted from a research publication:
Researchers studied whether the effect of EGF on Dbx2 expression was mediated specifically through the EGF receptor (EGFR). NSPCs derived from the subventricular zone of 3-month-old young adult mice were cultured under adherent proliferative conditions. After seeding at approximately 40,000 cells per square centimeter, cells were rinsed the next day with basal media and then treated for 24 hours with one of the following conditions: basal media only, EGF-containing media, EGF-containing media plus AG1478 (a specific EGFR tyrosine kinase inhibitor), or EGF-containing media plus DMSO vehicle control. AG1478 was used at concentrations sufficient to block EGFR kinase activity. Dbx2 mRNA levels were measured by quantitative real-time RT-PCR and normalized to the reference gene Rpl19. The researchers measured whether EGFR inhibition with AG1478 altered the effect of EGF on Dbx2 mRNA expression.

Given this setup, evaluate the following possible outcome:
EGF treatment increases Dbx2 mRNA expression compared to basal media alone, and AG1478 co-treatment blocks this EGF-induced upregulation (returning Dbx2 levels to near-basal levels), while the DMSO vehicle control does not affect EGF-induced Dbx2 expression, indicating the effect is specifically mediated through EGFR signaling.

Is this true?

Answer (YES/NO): NO